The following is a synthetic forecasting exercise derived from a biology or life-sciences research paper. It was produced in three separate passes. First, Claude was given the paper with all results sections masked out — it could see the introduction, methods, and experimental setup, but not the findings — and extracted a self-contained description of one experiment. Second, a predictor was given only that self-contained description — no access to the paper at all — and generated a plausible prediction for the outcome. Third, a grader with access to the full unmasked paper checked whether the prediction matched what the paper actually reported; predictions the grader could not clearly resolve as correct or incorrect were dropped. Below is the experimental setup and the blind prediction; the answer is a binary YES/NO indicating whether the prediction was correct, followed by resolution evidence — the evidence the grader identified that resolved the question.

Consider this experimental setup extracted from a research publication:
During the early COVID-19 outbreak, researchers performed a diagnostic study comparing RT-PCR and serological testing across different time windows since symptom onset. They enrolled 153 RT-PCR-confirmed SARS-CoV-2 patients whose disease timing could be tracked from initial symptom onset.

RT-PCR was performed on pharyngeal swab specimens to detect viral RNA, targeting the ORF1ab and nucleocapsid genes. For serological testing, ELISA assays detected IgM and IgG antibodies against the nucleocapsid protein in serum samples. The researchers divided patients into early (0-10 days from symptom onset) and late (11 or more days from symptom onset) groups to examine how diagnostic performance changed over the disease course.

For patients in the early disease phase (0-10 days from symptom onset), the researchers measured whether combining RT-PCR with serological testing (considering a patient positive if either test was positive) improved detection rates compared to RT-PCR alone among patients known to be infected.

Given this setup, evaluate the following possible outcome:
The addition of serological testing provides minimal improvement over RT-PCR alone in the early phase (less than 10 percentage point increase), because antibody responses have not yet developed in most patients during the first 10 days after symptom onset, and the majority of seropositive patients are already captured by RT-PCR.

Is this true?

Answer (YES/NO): NO